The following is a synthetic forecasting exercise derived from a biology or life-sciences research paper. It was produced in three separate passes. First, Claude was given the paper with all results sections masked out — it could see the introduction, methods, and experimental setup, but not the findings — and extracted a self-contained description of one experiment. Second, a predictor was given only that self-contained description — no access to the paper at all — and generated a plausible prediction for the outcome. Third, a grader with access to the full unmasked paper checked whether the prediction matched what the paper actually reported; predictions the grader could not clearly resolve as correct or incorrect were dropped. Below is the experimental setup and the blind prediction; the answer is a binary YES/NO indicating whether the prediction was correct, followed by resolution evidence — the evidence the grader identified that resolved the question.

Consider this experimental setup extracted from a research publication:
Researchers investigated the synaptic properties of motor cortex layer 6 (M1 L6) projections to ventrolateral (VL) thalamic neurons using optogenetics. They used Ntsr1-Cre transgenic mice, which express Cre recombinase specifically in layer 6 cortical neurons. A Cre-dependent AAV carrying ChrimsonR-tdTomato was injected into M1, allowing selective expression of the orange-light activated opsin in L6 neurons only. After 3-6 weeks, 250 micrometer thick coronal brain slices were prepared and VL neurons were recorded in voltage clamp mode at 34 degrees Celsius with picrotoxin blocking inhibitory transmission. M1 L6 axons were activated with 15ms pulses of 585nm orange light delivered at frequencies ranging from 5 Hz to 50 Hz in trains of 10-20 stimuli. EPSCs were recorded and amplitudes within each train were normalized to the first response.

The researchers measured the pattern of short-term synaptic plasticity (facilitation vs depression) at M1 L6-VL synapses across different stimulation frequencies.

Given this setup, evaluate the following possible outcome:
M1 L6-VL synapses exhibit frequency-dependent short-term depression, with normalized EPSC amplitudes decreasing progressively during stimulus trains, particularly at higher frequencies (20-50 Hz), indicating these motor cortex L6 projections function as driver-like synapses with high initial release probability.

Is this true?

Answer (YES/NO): NO